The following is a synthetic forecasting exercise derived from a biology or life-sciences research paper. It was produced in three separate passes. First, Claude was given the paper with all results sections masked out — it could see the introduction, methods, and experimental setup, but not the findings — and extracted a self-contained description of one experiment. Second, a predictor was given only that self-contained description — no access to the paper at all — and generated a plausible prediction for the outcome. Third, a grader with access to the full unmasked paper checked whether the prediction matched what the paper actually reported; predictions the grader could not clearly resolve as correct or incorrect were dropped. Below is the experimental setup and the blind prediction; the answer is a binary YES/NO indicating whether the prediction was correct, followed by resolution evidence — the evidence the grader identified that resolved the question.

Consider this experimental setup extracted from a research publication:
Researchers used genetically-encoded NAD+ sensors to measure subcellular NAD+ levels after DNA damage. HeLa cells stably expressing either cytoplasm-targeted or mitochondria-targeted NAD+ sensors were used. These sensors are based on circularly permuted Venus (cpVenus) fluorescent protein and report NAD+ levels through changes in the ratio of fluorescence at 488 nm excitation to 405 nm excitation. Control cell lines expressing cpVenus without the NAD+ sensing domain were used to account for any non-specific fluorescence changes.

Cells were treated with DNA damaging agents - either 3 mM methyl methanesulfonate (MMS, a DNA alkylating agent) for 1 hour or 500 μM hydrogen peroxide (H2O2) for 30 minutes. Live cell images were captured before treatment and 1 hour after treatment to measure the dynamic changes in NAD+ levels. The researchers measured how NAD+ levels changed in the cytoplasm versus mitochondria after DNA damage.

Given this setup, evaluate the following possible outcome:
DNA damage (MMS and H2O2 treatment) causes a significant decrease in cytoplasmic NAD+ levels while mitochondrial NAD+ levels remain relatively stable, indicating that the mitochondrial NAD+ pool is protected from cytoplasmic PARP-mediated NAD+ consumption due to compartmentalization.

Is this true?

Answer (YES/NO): NO